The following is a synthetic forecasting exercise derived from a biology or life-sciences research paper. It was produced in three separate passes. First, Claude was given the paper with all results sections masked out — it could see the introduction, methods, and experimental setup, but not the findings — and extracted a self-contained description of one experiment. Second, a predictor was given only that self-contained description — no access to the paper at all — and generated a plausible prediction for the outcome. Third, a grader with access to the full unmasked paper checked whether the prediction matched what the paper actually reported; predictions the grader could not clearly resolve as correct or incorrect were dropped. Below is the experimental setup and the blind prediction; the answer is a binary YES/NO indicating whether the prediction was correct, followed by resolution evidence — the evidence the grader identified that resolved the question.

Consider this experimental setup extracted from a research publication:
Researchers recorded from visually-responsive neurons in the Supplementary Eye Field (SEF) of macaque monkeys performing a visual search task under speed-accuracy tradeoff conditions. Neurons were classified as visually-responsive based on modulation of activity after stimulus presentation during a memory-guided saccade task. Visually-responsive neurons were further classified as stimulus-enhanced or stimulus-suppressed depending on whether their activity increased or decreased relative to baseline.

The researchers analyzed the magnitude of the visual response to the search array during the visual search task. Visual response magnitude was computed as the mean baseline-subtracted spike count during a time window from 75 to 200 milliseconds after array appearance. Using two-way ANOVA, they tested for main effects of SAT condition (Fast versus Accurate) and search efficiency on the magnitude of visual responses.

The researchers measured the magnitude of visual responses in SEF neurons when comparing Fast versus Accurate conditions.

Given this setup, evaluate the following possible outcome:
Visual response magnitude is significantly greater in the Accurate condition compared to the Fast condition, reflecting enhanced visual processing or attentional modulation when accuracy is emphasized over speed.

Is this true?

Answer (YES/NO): NO